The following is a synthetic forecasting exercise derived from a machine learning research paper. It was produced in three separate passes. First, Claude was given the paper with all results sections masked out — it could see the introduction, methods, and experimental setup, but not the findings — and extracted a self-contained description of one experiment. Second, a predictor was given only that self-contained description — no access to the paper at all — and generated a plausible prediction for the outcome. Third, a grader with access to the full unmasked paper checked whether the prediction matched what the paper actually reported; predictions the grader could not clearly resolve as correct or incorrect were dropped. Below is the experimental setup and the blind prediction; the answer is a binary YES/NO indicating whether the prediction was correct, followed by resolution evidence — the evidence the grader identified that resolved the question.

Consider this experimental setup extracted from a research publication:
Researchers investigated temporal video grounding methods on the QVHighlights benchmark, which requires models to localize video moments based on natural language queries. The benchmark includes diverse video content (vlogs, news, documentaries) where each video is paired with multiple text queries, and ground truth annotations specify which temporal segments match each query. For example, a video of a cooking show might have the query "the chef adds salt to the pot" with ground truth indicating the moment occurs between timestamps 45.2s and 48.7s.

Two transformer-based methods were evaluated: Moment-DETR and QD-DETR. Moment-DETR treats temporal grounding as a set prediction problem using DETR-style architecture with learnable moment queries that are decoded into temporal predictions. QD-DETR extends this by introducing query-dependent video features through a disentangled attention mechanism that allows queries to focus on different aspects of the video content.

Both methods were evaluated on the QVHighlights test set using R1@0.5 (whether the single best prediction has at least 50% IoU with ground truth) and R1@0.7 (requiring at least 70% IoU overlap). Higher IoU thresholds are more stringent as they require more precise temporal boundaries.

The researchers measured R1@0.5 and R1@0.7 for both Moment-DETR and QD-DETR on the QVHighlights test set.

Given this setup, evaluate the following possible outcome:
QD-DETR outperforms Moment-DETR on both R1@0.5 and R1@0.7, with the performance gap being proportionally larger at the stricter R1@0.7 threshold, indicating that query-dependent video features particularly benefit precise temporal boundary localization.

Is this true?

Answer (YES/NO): YES